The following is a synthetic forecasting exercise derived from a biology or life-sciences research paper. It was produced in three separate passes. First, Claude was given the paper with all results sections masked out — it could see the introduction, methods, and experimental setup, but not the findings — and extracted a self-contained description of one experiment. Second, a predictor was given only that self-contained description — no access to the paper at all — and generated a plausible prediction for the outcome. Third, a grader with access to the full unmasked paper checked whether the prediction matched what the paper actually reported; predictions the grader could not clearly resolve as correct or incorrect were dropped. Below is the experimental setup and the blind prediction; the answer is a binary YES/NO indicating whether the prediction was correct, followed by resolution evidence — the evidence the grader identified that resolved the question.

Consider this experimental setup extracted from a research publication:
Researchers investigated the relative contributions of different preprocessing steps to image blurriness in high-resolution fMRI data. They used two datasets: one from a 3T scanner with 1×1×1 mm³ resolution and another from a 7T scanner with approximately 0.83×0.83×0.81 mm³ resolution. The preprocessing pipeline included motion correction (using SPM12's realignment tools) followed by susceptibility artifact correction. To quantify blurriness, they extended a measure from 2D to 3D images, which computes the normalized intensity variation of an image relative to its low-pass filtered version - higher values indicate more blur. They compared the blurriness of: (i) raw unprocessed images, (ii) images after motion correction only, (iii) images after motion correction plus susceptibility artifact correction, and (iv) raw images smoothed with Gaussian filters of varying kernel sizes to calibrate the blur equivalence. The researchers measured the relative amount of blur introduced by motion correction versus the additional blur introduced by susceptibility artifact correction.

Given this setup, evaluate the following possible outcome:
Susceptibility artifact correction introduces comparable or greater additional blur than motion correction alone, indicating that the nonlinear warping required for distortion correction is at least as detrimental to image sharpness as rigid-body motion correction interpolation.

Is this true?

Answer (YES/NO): NO